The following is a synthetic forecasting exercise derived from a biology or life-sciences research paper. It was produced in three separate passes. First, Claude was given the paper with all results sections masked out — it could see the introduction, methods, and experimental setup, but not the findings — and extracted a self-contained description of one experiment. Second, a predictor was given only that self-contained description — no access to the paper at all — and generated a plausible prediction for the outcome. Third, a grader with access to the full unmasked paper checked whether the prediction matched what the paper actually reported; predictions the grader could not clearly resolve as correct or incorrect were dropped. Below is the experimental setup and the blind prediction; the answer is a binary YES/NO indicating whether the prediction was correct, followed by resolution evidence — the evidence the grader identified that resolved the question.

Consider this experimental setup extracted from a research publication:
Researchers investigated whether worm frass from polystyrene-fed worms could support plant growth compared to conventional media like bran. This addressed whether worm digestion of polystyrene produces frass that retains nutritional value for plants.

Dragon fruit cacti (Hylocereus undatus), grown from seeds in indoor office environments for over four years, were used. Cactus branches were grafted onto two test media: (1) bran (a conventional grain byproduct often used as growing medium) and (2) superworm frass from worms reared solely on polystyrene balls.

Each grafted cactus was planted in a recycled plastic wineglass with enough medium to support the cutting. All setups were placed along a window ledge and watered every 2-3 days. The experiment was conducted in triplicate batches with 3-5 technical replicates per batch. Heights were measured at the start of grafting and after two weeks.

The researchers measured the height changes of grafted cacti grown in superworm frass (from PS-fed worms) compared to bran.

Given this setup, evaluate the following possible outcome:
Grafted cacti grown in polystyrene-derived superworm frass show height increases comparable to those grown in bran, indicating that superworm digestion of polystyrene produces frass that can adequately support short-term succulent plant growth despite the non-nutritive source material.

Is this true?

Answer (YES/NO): NO